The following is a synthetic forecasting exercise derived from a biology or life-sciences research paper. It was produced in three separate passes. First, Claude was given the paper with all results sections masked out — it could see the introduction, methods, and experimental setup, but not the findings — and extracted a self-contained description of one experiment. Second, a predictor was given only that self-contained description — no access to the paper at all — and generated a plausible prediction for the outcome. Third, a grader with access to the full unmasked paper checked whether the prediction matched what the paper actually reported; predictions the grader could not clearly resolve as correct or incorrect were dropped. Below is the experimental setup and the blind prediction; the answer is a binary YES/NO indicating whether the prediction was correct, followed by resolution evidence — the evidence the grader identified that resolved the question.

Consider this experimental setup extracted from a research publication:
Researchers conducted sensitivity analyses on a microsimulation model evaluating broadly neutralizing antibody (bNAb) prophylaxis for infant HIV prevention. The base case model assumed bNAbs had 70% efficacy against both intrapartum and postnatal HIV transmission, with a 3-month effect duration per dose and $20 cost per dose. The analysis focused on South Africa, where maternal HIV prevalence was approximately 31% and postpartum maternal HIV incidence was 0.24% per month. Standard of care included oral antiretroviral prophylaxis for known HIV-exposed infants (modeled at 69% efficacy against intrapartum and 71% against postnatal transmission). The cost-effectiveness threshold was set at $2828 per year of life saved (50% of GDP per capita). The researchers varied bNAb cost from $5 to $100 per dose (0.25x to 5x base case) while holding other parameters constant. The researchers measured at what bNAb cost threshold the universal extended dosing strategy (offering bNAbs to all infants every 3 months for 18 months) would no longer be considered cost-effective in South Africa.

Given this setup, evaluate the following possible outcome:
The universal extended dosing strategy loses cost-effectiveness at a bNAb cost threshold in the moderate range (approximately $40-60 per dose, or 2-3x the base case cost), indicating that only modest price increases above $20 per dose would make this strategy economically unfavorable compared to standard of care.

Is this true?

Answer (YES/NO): NO